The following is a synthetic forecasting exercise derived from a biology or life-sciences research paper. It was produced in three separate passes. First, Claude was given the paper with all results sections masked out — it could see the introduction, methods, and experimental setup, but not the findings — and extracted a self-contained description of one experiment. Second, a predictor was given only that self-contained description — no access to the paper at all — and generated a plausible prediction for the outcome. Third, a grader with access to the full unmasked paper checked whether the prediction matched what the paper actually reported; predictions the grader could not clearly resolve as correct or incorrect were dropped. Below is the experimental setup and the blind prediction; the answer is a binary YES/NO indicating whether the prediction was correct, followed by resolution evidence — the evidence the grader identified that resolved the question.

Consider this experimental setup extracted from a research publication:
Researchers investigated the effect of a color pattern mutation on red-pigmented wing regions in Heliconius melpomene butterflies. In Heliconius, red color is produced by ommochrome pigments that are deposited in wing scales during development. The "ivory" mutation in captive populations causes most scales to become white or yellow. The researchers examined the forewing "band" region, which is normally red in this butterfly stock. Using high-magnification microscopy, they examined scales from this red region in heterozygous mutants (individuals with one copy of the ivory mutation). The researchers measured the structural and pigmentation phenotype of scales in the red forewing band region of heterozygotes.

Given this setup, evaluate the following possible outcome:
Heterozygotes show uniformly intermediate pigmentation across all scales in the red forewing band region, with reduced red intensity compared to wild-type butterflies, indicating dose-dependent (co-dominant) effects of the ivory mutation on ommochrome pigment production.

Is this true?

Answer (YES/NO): NO